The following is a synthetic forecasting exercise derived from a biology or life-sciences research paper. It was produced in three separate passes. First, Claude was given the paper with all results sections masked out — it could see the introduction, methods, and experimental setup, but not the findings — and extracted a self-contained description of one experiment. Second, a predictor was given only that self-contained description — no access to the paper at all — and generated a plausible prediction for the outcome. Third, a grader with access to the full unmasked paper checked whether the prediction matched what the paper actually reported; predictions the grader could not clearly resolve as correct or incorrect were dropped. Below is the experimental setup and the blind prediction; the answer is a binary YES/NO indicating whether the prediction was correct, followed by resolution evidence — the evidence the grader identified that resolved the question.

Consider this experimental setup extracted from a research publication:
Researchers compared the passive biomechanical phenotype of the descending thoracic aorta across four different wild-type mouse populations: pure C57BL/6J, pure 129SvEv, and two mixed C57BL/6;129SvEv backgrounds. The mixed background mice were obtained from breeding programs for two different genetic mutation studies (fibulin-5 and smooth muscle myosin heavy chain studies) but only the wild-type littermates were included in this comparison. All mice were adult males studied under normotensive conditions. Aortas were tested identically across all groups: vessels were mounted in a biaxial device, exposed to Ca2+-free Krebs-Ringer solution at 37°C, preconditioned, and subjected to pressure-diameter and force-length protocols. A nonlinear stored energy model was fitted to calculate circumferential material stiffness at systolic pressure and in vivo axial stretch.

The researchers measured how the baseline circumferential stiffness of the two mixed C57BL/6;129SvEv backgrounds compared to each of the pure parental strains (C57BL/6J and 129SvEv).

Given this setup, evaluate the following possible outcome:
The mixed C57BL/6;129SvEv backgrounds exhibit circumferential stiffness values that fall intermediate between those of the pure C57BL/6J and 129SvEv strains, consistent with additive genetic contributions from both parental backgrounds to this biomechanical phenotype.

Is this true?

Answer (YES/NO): NO